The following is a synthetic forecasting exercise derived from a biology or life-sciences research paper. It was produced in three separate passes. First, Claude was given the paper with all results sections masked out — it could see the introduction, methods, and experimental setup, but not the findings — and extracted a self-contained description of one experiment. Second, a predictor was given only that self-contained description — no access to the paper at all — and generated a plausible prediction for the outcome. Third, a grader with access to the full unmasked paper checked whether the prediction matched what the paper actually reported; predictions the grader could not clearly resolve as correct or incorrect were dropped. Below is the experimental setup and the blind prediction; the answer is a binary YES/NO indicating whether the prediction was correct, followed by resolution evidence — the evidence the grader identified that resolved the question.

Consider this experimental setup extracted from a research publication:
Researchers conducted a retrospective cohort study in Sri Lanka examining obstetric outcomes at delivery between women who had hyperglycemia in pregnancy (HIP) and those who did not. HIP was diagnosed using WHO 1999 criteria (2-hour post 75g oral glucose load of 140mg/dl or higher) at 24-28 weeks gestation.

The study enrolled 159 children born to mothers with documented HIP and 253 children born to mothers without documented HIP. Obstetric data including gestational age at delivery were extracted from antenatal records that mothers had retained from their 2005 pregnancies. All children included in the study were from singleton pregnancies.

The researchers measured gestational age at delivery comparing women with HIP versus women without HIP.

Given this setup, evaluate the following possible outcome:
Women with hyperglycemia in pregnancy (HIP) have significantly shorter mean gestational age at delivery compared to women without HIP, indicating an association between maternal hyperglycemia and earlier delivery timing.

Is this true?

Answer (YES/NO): YES